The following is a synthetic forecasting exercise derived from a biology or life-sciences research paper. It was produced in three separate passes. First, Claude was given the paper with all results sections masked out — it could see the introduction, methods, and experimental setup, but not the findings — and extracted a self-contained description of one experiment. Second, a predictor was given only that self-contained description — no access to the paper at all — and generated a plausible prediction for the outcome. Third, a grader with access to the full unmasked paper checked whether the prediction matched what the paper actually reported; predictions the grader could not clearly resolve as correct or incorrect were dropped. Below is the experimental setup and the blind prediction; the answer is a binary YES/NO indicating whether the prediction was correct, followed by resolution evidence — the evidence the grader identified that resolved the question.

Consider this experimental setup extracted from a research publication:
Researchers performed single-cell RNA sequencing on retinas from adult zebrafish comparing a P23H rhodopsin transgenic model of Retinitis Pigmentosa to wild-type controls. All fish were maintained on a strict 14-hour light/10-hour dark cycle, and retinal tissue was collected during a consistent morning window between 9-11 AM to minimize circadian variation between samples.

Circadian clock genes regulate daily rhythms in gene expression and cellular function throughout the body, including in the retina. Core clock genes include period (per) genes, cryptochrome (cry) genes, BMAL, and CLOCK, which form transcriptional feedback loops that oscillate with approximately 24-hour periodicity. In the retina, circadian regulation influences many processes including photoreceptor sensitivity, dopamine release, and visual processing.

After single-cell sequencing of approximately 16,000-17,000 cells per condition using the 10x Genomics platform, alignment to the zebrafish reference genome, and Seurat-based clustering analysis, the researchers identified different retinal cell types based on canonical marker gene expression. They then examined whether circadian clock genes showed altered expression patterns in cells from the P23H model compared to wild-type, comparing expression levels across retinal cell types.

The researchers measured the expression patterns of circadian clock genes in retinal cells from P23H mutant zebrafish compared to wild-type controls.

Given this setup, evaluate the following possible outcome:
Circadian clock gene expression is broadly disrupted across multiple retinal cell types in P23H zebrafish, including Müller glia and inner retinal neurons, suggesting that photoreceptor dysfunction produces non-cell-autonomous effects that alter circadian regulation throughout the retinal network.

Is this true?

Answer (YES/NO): NO